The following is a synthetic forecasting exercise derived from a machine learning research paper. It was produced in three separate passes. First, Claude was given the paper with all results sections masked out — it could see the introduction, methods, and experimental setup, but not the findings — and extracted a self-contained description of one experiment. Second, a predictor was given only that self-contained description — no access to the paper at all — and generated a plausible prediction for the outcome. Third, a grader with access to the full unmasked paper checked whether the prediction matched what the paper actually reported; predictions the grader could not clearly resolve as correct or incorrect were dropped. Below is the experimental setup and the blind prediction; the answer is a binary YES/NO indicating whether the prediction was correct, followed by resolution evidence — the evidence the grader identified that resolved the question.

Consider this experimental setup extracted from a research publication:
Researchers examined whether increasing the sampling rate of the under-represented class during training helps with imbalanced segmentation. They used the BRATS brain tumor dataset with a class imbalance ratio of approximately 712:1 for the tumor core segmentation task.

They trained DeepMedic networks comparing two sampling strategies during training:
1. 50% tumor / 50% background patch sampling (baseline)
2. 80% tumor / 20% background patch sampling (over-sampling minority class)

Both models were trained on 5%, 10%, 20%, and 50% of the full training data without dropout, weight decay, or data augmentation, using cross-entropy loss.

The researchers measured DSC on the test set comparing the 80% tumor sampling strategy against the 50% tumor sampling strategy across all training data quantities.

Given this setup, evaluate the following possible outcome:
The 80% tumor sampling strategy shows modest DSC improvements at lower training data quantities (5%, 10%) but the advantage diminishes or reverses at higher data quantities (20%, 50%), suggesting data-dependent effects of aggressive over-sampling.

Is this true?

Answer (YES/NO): NO